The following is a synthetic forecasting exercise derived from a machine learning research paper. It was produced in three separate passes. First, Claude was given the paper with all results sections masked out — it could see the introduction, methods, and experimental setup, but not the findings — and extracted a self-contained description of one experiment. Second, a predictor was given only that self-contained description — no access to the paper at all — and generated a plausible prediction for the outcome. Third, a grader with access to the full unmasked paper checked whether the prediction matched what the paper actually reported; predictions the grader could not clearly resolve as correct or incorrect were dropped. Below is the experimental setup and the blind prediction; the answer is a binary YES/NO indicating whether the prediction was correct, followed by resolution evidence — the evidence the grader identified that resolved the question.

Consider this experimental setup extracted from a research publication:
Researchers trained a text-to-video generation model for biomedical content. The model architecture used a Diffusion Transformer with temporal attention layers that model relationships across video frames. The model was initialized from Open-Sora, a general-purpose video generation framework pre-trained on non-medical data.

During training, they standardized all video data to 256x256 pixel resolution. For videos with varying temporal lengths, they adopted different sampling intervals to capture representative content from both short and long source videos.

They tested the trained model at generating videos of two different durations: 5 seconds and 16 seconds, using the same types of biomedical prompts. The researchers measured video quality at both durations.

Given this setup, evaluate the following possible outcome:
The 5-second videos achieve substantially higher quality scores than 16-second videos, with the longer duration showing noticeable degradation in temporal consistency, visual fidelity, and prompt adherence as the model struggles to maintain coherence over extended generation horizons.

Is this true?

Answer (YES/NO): YES